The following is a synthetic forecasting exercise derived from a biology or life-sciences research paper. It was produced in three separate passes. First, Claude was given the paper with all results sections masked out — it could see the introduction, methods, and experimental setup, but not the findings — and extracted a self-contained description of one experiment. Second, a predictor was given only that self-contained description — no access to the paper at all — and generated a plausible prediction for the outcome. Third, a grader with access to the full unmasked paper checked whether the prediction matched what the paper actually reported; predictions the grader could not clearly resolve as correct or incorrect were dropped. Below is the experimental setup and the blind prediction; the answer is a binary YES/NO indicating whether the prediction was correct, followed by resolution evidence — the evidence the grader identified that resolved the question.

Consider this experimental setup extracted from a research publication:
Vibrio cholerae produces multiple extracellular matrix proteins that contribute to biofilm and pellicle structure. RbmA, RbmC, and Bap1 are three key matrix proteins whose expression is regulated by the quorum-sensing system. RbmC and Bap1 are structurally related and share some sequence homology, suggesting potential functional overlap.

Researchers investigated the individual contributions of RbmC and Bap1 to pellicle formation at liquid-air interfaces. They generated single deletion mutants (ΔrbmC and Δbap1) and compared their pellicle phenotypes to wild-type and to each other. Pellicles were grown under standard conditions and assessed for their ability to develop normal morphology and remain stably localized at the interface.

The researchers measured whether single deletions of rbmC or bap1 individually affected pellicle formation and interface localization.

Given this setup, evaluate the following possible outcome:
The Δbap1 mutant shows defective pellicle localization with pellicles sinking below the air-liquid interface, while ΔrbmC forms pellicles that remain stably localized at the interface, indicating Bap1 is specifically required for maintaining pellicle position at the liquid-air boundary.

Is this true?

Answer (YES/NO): NO